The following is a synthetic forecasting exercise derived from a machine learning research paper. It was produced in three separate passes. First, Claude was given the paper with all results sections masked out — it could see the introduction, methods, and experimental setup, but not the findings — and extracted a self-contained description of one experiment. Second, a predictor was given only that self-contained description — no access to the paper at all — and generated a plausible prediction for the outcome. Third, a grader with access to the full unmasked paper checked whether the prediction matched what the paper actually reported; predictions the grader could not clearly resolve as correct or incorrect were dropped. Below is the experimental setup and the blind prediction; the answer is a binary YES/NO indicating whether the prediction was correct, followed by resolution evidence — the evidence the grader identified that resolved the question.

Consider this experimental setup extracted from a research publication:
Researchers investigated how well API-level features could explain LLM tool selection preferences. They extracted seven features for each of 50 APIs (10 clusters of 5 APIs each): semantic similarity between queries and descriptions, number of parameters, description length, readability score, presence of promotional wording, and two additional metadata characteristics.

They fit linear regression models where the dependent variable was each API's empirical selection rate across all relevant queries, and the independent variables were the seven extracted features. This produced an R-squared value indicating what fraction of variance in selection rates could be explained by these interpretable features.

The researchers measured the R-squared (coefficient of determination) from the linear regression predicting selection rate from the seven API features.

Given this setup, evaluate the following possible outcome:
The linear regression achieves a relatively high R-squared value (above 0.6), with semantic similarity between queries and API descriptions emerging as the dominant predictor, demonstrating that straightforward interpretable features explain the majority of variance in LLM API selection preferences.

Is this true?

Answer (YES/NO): NO